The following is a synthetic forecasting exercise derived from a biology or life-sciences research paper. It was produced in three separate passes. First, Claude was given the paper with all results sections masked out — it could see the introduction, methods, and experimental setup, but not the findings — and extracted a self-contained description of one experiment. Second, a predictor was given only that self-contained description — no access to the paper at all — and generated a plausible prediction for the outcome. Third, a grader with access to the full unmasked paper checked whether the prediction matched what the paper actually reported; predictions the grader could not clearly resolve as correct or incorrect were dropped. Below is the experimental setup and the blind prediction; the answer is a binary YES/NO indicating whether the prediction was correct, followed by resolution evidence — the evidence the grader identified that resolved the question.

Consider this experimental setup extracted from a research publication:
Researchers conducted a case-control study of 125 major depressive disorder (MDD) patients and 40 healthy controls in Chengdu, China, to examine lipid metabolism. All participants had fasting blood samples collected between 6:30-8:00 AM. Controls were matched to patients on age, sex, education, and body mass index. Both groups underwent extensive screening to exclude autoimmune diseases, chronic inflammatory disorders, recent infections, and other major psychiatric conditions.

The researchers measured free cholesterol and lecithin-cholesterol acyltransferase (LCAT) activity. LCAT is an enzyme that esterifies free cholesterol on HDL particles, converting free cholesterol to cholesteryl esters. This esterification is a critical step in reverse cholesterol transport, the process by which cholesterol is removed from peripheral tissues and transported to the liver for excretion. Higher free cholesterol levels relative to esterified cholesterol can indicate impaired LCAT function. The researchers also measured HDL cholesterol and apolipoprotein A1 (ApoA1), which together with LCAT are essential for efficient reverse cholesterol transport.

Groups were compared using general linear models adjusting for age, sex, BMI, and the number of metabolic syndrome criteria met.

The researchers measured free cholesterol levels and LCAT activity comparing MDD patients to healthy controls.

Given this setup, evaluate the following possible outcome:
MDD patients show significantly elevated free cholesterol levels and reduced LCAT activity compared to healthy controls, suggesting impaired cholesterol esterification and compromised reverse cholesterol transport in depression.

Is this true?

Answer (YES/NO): NO